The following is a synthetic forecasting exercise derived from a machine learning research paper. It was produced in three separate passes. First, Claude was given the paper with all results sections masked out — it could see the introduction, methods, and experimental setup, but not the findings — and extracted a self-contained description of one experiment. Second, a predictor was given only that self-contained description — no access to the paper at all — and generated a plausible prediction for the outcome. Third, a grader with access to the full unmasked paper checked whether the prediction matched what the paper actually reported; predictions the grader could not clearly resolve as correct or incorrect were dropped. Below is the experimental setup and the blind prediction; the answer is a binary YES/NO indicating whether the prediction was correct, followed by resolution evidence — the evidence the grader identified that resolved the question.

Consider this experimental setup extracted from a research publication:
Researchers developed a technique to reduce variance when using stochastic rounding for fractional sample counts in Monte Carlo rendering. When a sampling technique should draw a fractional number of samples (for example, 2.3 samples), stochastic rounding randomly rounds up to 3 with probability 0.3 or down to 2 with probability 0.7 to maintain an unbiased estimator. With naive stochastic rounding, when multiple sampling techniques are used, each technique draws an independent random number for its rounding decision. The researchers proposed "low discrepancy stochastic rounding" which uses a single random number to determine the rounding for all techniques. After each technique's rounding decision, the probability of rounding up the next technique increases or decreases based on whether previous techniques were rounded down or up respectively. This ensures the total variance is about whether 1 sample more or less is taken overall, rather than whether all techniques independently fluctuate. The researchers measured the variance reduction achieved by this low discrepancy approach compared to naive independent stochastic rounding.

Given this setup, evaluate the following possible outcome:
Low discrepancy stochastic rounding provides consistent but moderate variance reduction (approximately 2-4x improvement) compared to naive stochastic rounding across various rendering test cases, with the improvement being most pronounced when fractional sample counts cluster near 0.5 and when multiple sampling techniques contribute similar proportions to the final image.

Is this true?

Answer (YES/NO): NO